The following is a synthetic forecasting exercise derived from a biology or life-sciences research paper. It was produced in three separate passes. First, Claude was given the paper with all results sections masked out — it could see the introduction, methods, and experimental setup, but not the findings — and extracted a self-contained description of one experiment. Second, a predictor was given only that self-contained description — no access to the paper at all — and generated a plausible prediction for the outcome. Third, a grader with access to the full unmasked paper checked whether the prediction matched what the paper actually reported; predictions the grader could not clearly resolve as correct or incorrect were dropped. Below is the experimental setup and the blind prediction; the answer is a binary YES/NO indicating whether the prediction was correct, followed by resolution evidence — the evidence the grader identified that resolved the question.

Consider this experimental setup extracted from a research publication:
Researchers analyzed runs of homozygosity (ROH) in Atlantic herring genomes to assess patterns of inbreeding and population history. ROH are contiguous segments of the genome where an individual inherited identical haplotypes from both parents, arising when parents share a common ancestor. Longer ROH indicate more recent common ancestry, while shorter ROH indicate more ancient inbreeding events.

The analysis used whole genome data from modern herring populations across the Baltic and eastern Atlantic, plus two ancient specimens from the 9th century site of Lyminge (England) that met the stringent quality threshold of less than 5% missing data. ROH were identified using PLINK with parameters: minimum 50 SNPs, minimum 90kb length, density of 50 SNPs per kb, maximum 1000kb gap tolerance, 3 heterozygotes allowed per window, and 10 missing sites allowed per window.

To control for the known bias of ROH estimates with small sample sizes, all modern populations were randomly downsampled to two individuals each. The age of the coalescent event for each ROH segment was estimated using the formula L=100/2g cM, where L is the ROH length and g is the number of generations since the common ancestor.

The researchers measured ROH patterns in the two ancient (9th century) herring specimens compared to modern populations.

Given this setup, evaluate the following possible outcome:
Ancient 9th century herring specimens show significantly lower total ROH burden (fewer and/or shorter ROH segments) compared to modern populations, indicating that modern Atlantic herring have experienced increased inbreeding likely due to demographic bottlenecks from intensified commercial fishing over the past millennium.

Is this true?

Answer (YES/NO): YES